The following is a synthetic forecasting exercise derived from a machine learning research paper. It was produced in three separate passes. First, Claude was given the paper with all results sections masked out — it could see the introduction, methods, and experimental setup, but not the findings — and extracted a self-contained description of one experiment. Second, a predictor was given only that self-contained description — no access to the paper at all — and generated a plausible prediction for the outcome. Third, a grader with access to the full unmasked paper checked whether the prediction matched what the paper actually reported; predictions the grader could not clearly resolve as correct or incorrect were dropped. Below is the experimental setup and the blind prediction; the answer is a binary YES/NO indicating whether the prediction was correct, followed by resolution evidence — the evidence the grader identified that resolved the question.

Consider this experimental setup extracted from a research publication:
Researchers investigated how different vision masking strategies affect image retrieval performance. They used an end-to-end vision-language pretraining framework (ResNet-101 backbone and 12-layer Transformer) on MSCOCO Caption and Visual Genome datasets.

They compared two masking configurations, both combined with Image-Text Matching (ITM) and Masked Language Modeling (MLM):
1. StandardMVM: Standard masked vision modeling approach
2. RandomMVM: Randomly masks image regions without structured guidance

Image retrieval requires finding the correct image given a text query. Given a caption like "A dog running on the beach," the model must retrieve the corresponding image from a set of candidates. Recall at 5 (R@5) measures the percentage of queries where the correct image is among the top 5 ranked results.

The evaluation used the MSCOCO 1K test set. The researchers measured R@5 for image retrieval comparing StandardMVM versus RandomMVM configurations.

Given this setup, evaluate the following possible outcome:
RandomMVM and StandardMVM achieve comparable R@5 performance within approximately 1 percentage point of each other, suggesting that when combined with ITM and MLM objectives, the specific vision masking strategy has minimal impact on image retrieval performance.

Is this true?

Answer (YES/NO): YES